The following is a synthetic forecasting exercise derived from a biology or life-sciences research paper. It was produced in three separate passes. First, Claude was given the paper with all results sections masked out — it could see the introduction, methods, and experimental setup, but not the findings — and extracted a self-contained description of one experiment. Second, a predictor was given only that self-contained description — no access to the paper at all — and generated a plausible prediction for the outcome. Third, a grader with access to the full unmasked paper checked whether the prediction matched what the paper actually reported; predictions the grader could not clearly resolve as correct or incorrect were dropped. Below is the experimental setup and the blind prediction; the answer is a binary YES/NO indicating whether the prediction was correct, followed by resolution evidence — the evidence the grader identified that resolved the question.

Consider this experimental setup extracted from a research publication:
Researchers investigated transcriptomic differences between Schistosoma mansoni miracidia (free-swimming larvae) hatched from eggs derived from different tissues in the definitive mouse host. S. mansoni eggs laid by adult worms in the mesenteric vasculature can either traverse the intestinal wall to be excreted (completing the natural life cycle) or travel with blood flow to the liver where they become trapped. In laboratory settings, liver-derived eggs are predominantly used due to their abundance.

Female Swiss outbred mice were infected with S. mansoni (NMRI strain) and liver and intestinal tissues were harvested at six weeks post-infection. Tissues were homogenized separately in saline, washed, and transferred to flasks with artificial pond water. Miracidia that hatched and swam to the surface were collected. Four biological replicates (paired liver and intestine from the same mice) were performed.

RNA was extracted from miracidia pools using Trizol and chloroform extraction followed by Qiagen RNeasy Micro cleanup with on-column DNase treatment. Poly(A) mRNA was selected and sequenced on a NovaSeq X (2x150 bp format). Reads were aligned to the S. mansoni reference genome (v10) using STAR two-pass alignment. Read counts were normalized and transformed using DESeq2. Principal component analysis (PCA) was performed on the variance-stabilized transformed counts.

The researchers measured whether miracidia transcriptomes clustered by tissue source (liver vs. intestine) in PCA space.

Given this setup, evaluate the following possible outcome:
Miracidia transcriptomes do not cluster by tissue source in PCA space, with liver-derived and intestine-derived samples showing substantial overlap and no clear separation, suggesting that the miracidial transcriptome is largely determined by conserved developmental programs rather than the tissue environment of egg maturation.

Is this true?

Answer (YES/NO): NO